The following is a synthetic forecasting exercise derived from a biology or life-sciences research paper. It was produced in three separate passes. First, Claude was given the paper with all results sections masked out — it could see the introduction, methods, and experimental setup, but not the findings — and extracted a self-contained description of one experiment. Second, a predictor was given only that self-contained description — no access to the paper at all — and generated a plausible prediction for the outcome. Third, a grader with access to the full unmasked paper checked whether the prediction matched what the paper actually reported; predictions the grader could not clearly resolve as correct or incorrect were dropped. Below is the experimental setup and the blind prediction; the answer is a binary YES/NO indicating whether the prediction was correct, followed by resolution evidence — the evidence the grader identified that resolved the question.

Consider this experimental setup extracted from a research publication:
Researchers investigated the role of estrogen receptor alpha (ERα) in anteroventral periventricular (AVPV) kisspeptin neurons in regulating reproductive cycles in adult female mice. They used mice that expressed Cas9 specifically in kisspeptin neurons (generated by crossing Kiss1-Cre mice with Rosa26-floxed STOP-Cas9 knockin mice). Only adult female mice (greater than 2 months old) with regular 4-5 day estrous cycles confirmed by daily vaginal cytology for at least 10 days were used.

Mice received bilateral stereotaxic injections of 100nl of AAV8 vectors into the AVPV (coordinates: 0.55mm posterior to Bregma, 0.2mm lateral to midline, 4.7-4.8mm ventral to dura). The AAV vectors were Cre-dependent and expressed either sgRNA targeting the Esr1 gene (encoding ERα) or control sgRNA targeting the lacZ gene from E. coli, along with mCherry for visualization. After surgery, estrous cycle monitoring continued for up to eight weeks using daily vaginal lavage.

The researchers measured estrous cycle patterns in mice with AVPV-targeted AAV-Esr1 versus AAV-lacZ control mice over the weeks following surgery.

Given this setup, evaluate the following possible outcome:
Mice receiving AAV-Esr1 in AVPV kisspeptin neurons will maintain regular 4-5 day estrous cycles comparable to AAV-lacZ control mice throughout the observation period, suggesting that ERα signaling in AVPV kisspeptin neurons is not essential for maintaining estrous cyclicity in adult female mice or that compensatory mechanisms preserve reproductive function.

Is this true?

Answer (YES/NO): YES